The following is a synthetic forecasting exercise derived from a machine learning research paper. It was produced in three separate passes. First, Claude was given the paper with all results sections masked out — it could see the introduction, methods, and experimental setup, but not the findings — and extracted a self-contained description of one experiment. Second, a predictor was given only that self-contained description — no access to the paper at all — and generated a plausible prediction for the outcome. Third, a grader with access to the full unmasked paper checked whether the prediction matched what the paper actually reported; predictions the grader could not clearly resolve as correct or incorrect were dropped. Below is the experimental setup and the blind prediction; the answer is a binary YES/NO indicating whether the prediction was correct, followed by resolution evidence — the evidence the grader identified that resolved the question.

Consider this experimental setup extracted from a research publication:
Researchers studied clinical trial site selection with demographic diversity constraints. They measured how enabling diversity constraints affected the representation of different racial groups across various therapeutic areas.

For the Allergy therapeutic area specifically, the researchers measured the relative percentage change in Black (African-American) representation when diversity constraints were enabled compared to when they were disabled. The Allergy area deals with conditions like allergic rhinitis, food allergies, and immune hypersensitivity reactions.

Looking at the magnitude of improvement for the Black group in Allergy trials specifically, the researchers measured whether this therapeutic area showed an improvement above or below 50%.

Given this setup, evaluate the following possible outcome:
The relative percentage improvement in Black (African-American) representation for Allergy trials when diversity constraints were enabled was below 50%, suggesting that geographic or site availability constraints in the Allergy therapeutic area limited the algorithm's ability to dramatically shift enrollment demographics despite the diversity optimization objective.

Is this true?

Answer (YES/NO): NO